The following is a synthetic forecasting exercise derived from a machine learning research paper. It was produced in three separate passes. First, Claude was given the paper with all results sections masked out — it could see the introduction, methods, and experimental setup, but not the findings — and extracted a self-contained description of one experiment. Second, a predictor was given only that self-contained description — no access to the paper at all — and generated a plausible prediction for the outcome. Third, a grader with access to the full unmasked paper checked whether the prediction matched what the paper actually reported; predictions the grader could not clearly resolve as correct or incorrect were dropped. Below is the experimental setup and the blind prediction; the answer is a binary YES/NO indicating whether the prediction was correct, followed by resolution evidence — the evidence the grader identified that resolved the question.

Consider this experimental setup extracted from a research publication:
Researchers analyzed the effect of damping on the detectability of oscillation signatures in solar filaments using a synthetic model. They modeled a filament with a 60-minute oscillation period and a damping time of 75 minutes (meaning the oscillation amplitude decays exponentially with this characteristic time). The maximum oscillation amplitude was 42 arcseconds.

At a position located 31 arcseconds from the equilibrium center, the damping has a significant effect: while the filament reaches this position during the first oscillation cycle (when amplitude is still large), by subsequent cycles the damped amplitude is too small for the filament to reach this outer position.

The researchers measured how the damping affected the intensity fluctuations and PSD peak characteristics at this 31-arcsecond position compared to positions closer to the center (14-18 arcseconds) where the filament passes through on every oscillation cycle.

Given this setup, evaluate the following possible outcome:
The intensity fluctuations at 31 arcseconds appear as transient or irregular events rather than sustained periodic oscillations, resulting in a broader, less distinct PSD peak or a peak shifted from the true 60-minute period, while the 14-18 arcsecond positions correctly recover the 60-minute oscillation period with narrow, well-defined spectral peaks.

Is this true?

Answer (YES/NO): YES